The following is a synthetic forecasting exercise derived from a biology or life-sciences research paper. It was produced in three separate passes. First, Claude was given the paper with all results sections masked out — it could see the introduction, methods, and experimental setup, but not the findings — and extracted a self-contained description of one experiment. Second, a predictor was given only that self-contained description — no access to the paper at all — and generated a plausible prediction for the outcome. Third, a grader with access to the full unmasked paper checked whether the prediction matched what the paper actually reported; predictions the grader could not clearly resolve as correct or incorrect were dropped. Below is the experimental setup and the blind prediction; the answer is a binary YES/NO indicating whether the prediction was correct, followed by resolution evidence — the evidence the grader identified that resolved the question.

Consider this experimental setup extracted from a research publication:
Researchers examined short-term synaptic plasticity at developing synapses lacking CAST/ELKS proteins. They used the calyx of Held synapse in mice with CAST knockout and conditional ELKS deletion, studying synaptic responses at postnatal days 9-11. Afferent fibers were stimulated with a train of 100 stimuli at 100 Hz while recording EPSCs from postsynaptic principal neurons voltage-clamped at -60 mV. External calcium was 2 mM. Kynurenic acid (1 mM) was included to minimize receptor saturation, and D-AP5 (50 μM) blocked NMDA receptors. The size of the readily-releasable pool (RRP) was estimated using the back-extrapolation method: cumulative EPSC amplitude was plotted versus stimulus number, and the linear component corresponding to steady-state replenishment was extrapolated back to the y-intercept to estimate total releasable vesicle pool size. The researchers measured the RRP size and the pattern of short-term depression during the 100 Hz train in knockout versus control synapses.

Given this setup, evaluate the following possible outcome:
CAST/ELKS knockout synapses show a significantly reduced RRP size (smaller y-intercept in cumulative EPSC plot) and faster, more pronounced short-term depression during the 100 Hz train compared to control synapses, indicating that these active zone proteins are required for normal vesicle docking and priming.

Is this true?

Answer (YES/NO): NO